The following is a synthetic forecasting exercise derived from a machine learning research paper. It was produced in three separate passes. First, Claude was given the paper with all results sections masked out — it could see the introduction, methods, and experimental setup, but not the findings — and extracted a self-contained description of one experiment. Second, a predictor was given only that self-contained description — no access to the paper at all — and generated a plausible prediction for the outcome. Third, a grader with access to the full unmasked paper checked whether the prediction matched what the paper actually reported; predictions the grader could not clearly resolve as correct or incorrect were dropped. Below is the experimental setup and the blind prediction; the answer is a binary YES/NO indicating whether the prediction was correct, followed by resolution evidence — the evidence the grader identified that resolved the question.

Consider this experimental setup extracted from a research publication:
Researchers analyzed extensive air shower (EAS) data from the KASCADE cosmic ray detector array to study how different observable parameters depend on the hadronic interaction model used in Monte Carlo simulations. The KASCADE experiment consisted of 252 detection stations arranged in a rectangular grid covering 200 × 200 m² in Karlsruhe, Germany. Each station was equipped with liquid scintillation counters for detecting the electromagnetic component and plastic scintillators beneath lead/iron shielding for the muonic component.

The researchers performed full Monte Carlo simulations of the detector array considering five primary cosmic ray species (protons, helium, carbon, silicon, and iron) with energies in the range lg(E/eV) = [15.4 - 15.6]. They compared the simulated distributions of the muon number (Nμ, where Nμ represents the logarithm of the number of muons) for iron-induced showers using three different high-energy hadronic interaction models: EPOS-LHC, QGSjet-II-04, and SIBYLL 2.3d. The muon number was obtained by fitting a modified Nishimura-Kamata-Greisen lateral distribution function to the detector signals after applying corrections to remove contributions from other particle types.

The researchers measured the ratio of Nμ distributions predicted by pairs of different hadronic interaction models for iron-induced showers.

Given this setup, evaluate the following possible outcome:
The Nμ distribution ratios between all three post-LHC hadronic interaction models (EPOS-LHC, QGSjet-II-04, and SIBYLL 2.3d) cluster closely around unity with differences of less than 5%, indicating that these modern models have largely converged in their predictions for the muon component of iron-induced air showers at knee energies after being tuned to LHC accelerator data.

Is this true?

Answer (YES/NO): NO